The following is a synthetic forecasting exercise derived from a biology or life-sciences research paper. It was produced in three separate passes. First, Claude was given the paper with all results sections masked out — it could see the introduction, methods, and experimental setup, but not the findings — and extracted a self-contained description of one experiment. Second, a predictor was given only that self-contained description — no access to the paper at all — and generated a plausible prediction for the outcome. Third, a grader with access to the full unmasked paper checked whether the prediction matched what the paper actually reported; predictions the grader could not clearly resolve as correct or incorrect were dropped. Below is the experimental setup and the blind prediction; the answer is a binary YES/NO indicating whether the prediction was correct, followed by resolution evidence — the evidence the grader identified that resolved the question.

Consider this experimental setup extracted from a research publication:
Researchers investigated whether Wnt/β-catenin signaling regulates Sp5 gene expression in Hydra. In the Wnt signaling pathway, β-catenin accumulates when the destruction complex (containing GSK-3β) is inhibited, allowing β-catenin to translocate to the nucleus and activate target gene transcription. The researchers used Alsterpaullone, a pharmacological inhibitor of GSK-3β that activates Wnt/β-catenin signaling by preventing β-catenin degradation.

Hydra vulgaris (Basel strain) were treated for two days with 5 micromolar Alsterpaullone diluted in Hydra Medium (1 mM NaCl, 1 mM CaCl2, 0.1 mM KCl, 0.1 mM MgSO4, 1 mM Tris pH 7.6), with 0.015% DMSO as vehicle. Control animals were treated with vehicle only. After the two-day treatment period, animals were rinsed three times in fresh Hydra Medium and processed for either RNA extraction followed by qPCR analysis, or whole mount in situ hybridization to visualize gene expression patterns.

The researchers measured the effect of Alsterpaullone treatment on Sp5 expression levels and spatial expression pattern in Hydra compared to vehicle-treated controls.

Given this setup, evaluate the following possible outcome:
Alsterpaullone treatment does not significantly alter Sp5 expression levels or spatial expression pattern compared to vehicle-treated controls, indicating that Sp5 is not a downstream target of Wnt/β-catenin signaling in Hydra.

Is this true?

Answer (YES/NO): NO